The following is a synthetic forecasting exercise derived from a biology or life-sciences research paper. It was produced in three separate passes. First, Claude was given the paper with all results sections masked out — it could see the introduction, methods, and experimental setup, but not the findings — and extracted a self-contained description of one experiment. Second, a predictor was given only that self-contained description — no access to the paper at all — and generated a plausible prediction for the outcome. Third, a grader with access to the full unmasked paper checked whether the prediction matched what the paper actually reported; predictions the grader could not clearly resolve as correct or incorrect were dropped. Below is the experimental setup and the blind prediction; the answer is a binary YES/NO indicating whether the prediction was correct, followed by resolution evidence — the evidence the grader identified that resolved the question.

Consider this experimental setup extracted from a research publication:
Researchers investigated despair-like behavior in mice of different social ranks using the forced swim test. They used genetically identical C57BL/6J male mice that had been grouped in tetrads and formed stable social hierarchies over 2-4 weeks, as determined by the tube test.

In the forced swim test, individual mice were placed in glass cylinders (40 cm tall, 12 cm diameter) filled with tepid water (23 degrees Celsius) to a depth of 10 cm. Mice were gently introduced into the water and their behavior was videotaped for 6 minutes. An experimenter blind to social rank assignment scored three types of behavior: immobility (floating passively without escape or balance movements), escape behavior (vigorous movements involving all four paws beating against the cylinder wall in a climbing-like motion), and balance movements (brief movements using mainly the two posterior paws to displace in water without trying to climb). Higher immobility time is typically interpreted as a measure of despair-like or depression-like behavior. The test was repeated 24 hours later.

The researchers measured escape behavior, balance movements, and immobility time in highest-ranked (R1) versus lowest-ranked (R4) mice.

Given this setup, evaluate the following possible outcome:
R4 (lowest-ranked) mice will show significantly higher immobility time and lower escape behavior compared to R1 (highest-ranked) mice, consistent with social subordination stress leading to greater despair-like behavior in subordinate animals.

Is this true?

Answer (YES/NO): NO